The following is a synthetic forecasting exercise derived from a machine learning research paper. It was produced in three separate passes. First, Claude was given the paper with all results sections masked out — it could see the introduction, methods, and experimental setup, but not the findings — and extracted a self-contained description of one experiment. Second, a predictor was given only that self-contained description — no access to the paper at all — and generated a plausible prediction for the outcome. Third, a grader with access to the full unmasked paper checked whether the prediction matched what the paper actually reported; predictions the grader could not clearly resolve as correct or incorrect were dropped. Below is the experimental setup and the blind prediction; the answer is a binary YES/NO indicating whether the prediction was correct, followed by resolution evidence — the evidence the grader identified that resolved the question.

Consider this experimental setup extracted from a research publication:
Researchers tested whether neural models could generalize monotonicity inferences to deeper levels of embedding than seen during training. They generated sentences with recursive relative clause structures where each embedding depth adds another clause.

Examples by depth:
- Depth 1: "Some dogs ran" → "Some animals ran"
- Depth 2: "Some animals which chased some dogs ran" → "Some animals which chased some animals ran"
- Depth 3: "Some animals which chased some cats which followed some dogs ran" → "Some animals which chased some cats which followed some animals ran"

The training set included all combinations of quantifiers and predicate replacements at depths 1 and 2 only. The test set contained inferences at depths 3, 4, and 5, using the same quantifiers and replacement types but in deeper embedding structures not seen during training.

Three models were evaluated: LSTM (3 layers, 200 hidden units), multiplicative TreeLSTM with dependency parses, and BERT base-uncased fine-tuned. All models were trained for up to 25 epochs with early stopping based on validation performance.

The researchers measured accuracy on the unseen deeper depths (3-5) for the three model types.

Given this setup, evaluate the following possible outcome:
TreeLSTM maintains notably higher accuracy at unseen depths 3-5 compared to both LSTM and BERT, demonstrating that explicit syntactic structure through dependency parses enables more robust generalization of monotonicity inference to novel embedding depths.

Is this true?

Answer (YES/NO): NO